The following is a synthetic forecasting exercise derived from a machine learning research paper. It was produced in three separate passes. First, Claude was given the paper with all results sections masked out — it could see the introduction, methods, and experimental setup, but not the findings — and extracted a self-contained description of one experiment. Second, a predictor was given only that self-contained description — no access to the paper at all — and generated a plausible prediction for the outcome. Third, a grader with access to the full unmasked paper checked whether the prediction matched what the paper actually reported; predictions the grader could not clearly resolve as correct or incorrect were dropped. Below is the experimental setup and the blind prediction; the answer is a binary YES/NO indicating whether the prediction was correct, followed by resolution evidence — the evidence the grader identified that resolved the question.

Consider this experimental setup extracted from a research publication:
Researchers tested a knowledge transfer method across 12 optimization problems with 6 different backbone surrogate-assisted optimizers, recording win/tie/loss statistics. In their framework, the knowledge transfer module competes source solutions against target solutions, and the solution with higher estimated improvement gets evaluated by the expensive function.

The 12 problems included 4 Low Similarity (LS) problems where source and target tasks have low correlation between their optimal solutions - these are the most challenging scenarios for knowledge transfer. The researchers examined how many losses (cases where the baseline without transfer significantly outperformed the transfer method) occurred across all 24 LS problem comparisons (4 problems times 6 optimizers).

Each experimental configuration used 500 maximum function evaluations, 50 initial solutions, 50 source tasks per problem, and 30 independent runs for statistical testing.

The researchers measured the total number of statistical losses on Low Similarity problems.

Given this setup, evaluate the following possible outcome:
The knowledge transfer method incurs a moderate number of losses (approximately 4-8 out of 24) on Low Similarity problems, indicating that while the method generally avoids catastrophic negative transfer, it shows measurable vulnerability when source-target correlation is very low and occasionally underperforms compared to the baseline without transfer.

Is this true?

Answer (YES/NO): NO